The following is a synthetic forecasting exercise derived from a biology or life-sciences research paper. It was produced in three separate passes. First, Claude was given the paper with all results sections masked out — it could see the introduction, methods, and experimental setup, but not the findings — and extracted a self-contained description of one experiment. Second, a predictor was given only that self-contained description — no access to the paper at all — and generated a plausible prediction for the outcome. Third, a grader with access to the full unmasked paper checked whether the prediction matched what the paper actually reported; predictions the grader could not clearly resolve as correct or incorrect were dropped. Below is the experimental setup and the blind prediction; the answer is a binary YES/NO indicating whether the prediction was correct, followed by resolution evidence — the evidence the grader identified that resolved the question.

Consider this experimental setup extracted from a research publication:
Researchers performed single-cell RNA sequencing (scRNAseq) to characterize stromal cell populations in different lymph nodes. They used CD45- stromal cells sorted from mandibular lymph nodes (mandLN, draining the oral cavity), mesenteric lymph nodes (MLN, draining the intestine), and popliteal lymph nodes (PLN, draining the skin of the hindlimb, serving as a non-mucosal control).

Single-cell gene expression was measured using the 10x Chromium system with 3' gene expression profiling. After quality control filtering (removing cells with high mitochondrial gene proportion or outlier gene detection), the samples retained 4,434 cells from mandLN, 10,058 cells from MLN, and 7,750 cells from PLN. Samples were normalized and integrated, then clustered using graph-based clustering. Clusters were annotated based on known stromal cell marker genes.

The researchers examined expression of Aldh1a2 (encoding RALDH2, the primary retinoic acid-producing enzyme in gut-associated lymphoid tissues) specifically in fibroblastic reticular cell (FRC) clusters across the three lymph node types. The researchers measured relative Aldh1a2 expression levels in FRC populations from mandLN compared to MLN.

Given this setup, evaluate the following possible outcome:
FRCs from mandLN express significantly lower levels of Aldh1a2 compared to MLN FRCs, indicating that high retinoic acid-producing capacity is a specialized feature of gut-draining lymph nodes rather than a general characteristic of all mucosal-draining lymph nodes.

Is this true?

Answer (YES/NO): YES